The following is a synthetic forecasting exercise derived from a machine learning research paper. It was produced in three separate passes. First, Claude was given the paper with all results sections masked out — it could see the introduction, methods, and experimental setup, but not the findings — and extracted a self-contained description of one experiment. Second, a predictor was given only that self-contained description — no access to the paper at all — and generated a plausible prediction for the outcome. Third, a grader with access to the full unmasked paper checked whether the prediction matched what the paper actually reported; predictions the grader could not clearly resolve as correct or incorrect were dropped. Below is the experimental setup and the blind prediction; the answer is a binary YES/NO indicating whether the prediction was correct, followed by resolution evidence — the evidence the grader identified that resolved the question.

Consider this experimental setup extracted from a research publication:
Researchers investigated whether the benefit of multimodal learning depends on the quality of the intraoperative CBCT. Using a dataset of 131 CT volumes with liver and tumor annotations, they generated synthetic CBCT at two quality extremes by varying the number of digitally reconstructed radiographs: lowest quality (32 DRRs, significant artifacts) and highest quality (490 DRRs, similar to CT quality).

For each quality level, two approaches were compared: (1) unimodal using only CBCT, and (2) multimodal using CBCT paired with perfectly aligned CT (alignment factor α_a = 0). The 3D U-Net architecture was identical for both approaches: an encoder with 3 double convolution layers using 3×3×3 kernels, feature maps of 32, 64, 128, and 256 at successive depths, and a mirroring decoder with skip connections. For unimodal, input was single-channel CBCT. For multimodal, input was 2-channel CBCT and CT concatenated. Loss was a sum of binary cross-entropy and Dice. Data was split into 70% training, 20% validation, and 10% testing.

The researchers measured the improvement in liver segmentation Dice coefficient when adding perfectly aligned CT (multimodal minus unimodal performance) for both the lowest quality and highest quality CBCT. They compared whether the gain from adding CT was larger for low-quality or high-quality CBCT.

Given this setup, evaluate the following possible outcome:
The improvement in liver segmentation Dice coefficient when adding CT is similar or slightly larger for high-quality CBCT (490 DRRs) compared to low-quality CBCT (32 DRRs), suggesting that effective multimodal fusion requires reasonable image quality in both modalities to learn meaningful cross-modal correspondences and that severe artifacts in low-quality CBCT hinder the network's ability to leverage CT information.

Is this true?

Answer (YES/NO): NO